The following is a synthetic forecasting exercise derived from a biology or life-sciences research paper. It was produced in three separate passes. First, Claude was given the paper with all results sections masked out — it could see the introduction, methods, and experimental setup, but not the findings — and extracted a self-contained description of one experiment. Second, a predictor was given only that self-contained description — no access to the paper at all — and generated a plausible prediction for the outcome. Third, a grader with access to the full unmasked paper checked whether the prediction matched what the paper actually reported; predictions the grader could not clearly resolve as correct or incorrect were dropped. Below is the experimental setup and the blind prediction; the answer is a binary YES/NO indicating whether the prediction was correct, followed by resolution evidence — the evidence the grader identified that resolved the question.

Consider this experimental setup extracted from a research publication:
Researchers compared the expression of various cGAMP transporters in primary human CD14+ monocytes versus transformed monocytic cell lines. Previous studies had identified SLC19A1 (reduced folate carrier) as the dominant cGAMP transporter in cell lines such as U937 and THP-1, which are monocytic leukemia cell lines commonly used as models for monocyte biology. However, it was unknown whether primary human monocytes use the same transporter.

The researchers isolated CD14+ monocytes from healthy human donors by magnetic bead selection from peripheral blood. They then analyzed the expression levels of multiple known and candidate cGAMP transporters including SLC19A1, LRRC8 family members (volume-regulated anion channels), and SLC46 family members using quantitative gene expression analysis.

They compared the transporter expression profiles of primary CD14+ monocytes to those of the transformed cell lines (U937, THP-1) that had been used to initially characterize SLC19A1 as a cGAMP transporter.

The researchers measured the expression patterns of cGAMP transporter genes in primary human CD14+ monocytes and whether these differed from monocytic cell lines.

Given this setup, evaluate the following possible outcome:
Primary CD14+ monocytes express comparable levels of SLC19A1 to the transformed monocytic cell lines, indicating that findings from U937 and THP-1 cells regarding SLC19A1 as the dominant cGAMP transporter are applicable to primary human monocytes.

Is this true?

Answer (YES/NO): NO